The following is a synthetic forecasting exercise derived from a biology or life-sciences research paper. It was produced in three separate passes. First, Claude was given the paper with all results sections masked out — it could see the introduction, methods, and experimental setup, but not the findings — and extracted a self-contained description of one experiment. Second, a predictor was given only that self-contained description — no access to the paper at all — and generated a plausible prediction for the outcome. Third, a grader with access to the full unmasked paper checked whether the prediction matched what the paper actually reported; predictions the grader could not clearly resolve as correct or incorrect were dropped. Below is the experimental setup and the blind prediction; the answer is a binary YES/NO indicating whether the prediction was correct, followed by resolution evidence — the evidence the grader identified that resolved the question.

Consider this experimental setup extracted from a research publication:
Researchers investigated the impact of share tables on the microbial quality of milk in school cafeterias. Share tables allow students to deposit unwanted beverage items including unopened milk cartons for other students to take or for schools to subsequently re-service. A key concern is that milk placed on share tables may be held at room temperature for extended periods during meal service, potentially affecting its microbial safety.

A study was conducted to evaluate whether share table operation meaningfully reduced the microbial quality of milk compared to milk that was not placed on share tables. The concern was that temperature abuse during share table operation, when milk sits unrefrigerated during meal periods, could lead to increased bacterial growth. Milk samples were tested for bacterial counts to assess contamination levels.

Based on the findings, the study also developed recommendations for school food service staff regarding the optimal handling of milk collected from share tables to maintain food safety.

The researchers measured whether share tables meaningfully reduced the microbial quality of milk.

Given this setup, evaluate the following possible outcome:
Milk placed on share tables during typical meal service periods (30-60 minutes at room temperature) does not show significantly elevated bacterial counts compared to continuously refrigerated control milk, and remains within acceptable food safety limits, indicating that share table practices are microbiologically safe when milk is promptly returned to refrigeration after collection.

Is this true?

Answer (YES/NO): YES